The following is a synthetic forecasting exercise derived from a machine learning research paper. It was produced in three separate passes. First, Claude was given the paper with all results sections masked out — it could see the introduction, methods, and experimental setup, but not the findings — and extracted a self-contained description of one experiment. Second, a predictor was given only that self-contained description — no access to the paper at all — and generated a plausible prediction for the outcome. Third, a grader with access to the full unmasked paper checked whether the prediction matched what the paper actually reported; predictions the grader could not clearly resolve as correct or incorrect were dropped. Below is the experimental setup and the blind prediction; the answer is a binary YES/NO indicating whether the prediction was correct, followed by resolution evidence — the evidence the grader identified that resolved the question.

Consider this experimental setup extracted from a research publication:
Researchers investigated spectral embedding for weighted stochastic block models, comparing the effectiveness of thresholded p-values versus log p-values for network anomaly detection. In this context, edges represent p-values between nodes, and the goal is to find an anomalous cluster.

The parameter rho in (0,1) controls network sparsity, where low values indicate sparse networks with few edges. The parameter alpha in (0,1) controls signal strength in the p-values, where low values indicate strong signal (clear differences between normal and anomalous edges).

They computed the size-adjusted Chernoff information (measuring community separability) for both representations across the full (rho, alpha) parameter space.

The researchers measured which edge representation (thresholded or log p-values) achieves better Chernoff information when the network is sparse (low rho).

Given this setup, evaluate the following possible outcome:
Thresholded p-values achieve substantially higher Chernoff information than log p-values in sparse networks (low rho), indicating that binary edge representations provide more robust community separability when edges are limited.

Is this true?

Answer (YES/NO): YES